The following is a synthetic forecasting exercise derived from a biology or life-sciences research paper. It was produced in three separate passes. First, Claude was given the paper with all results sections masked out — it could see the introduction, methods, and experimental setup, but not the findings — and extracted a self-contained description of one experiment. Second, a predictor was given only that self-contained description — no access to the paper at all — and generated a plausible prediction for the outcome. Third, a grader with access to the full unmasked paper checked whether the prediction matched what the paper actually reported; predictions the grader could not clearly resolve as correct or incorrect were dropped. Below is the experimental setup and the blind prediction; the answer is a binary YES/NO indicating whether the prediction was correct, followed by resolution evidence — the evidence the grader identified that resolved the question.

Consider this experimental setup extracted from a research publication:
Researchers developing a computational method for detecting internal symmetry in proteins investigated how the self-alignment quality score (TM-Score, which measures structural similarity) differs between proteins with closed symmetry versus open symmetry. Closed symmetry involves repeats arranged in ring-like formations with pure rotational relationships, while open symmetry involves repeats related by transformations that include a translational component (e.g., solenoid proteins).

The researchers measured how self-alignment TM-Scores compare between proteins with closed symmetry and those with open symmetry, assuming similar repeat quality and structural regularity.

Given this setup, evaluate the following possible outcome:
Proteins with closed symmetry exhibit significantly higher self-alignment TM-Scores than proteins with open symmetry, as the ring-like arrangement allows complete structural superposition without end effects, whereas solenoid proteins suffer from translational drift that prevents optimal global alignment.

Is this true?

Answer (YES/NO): YES